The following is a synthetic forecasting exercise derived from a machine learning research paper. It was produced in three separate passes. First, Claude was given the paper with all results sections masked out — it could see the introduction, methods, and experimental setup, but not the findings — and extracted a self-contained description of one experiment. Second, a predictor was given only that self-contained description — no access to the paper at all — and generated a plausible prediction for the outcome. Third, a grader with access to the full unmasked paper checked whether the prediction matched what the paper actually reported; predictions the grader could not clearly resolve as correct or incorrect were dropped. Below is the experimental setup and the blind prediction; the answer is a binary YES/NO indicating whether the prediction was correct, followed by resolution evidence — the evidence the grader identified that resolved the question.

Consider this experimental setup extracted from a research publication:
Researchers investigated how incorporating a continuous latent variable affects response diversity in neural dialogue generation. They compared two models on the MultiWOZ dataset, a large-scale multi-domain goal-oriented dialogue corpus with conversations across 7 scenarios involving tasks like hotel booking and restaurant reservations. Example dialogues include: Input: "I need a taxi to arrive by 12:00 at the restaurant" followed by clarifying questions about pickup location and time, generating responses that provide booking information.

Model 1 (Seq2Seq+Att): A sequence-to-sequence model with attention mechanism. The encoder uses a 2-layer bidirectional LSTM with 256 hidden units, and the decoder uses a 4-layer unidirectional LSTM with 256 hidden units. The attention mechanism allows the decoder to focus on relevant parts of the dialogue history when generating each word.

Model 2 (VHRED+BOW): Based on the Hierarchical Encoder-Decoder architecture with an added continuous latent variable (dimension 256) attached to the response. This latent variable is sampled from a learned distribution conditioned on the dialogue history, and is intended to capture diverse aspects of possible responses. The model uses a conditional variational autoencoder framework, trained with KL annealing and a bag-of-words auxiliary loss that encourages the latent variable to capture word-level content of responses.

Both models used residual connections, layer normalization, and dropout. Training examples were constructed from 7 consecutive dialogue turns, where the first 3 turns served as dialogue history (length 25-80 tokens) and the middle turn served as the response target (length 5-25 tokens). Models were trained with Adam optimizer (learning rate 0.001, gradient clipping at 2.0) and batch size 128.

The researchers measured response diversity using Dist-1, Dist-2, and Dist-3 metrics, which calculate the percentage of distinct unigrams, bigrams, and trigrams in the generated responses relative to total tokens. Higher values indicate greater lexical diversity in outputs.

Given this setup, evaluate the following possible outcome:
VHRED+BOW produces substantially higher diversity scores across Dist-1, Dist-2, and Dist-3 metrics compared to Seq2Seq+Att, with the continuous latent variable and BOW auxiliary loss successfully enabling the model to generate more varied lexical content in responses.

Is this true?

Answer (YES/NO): YES